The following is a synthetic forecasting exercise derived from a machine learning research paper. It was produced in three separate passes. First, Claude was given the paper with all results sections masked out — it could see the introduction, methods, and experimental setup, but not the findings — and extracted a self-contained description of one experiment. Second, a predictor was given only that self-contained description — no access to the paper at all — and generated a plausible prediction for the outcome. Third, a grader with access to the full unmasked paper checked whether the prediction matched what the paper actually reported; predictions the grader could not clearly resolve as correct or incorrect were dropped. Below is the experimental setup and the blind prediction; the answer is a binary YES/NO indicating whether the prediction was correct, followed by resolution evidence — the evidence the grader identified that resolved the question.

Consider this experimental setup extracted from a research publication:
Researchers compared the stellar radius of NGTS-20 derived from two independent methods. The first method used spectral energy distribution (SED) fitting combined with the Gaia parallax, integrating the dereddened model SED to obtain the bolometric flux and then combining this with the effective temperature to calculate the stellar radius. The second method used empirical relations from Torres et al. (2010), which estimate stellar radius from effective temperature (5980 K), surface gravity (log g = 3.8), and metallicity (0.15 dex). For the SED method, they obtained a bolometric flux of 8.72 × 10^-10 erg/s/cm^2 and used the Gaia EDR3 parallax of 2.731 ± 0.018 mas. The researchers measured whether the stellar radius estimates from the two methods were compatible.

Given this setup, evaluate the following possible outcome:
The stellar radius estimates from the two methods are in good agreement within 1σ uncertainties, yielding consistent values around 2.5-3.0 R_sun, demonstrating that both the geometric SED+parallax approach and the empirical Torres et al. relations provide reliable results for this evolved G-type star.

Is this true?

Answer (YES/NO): NO